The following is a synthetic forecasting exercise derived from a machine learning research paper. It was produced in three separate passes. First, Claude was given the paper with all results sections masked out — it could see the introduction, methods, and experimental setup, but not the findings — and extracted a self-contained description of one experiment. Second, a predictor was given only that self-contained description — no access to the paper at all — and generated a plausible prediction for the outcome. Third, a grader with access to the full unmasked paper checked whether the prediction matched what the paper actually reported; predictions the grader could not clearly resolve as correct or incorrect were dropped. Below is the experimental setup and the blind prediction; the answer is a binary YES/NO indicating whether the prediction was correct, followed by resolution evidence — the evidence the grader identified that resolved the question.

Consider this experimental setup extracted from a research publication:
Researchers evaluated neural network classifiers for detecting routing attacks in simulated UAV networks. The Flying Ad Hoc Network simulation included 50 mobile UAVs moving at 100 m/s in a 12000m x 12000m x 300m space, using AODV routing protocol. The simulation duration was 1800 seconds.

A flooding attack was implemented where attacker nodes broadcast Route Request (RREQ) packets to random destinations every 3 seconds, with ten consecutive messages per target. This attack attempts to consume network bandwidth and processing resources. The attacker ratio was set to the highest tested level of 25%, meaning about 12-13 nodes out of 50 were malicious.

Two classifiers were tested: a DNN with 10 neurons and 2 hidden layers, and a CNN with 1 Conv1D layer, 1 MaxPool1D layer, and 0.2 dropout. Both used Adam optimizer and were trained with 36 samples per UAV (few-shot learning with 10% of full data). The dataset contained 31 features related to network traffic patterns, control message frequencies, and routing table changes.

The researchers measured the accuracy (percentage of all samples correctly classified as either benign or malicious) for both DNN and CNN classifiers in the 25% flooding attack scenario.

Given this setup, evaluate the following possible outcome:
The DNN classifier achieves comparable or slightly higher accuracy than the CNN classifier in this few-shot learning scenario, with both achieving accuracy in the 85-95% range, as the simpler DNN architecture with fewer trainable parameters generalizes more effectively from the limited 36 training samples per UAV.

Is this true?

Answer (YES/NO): NO